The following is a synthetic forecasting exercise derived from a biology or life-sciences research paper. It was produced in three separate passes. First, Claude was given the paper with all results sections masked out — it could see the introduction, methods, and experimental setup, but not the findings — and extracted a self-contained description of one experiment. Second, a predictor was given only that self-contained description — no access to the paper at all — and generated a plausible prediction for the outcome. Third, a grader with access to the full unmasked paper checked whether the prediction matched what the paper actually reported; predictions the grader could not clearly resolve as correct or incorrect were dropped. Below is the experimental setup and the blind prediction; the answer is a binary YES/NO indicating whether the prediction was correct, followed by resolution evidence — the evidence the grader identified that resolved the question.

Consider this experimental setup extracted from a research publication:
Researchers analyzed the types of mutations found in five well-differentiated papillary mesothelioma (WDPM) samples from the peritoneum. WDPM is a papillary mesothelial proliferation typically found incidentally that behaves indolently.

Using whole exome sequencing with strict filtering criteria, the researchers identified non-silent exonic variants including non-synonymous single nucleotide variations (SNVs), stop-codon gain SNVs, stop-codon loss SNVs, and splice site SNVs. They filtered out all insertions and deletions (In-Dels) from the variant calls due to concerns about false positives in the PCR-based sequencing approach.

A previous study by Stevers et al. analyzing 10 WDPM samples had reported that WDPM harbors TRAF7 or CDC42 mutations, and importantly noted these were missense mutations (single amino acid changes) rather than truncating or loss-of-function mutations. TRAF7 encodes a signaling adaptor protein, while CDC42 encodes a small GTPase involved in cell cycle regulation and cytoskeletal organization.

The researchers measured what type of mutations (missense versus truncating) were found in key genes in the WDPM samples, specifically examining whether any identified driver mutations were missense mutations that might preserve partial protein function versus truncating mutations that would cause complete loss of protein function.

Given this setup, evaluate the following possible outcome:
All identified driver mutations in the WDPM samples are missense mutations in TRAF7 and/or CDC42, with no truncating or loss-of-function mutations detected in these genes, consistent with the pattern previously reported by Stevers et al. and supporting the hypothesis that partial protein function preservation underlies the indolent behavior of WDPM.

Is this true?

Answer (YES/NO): NO